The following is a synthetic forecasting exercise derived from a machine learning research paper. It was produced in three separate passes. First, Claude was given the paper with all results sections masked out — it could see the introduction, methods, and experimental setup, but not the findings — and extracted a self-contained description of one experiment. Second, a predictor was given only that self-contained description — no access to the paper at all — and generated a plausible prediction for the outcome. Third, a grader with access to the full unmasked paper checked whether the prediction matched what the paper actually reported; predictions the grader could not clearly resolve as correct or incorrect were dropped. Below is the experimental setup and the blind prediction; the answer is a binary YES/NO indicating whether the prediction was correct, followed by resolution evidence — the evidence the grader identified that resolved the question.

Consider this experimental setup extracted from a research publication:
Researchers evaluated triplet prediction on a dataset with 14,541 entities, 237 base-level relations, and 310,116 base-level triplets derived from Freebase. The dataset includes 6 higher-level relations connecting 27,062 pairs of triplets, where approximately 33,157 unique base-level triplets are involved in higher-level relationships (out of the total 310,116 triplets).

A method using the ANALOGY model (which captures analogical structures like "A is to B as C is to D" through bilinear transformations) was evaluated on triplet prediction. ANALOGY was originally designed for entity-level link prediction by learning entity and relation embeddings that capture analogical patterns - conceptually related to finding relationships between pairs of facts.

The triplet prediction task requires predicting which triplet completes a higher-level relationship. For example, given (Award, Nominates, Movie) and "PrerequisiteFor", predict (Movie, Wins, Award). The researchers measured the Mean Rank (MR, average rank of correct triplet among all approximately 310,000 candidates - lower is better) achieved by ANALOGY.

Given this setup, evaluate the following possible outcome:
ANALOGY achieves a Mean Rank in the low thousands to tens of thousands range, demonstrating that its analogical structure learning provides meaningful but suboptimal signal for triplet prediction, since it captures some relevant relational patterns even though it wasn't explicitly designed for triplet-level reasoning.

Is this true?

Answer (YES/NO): NO